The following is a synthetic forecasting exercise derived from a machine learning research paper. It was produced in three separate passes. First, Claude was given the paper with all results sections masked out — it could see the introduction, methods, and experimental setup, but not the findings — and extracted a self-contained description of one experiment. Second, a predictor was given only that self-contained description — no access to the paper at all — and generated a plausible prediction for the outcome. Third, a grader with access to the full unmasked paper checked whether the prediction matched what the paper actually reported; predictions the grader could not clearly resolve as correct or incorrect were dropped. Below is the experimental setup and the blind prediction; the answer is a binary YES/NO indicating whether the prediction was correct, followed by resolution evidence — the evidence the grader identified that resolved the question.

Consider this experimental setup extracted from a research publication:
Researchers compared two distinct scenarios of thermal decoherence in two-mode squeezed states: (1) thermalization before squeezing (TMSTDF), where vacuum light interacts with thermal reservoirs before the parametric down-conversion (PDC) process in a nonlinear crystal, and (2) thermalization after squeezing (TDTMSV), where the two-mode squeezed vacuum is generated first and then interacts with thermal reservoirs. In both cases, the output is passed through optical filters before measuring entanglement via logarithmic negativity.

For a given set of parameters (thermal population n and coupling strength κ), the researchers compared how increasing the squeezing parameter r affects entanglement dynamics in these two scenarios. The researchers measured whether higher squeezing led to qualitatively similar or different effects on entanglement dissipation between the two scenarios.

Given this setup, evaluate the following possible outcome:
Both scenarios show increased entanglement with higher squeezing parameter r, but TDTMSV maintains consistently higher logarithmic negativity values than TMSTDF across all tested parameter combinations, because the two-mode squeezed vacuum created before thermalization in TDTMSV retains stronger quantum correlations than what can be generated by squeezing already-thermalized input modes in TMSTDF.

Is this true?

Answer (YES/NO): NO